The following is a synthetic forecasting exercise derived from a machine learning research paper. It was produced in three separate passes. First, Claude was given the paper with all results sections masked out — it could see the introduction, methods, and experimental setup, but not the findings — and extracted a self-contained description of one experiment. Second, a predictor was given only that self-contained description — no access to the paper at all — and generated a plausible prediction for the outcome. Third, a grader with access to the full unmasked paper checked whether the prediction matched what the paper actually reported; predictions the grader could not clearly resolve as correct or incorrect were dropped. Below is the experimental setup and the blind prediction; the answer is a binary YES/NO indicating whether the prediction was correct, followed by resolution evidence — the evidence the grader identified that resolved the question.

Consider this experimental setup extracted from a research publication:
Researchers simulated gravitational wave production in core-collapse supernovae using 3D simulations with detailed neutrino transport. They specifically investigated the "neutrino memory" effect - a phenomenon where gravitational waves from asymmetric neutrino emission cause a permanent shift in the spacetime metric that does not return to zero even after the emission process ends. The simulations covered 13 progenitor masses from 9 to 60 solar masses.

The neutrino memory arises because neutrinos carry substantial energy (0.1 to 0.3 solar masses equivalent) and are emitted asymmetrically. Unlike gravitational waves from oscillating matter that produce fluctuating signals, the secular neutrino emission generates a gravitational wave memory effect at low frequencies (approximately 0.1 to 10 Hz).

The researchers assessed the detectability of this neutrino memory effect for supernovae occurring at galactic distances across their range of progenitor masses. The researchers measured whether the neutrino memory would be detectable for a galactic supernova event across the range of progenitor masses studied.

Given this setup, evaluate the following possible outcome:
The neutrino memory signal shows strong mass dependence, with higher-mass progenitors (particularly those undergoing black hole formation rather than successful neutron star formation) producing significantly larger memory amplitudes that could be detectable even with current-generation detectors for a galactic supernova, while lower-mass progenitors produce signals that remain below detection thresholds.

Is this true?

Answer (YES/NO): NO